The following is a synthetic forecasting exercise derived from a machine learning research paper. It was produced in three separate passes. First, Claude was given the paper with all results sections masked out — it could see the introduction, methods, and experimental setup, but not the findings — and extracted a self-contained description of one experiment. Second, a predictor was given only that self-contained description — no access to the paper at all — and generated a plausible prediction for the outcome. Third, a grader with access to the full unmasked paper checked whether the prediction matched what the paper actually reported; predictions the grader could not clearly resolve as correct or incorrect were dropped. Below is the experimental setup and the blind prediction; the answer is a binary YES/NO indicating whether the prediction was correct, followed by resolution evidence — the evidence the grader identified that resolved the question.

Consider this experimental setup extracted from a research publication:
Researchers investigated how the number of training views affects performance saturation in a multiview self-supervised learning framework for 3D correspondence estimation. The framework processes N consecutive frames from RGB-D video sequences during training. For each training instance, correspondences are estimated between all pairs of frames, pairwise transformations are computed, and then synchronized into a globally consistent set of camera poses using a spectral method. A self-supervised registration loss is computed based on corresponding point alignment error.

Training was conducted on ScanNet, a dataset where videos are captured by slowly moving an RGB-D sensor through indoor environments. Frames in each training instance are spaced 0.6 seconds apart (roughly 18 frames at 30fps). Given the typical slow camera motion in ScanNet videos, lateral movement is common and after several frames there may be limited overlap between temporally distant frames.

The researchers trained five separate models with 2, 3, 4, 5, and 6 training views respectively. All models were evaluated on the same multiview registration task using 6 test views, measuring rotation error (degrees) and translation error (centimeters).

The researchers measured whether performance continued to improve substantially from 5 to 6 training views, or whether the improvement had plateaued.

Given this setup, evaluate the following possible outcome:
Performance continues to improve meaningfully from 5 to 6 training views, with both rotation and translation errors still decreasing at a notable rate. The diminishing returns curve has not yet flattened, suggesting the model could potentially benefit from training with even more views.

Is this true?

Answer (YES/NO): NO